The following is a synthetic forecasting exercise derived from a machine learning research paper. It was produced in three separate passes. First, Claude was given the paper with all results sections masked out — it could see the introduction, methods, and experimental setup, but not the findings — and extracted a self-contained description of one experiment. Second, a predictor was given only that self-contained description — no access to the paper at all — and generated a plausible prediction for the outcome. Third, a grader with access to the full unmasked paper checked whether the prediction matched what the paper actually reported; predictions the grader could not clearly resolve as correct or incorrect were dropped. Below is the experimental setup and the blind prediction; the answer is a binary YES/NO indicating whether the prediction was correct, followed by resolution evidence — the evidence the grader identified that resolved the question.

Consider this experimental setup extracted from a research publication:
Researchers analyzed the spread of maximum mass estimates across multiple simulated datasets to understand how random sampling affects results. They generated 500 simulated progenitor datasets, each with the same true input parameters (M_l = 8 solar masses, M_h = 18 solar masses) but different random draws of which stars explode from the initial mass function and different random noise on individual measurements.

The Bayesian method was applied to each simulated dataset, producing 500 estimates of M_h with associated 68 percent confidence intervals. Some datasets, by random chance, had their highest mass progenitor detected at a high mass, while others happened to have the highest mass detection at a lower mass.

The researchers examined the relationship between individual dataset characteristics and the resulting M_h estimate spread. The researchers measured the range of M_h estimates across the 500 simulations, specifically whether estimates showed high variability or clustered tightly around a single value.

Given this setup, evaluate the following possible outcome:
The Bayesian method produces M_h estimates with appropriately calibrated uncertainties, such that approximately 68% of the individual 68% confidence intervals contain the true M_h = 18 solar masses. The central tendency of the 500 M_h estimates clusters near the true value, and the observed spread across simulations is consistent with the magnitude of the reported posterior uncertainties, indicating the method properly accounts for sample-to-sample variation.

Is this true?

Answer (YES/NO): NO